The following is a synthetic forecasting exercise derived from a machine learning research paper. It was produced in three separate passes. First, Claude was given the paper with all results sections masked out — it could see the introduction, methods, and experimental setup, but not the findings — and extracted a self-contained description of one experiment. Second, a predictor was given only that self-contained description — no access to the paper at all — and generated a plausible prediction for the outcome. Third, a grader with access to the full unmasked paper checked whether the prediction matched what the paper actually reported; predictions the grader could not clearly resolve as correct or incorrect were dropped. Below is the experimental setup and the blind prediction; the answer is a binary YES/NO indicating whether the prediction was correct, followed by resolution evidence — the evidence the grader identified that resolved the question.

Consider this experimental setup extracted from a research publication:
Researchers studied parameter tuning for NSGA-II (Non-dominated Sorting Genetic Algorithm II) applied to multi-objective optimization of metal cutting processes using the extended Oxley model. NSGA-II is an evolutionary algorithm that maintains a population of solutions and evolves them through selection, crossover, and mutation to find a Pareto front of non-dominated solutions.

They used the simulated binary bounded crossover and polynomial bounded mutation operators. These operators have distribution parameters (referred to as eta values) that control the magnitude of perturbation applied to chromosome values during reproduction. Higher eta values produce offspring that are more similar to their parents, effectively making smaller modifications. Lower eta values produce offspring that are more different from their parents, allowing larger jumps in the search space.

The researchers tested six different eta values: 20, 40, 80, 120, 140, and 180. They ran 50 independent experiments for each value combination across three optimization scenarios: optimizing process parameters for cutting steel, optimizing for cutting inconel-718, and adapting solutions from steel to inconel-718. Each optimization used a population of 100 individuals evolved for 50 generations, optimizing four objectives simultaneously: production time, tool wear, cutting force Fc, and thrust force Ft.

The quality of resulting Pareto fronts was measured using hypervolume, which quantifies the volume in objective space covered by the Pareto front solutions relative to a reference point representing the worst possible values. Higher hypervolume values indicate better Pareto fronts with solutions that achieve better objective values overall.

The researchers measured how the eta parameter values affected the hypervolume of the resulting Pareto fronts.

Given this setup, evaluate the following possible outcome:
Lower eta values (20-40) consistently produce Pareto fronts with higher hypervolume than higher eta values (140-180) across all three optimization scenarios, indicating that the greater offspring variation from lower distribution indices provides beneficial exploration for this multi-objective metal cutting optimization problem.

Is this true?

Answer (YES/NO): YES